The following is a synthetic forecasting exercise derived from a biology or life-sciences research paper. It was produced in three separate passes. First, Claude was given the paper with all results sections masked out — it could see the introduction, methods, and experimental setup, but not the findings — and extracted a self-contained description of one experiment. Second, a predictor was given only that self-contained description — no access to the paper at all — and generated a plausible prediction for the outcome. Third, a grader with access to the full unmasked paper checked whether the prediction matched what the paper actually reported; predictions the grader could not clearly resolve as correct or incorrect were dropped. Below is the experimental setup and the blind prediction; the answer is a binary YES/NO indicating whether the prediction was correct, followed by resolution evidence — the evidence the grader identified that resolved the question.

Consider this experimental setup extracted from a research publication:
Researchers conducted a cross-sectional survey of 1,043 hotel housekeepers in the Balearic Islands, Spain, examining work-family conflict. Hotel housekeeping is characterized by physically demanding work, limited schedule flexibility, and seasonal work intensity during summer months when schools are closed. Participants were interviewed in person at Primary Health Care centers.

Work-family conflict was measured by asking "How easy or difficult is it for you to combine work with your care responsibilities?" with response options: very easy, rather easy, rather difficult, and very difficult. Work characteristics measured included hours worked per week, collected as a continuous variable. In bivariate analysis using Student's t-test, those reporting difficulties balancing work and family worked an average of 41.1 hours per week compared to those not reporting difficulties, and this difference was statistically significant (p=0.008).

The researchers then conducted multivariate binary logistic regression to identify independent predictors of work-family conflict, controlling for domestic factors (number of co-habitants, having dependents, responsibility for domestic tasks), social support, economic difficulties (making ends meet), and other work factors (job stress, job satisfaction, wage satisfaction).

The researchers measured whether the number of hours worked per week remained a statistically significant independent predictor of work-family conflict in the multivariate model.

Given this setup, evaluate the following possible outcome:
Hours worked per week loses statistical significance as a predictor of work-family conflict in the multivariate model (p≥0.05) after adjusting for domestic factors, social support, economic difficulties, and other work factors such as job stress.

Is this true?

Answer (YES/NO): YES